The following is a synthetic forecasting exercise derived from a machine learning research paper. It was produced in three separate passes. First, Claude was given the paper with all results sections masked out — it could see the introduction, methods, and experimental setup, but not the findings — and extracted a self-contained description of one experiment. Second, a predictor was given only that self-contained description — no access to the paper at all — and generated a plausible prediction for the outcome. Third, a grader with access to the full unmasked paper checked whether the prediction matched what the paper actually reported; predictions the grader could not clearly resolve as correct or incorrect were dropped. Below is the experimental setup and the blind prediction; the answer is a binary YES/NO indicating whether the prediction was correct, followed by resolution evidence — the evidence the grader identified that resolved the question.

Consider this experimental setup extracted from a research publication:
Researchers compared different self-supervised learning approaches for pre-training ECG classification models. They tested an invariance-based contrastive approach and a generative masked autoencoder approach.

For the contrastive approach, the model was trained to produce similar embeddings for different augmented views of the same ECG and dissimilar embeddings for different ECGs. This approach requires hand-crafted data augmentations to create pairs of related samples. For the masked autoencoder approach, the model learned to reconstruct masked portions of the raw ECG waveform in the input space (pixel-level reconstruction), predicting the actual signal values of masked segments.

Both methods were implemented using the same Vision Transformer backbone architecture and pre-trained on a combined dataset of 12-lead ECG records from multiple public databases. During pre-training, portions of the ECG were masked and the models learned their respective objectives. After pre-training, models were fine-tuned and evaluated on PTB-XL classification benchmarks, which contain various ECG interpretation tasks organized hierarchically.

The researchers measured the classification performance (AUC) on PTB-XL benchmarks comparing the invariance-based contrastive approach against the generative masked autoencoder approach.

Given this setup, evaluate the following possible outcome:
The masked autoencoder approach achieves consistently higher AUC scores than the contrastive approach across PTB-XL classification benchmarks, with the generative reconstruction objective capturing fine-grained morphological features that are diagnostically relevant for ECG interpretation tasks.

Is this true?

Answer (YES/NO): YES